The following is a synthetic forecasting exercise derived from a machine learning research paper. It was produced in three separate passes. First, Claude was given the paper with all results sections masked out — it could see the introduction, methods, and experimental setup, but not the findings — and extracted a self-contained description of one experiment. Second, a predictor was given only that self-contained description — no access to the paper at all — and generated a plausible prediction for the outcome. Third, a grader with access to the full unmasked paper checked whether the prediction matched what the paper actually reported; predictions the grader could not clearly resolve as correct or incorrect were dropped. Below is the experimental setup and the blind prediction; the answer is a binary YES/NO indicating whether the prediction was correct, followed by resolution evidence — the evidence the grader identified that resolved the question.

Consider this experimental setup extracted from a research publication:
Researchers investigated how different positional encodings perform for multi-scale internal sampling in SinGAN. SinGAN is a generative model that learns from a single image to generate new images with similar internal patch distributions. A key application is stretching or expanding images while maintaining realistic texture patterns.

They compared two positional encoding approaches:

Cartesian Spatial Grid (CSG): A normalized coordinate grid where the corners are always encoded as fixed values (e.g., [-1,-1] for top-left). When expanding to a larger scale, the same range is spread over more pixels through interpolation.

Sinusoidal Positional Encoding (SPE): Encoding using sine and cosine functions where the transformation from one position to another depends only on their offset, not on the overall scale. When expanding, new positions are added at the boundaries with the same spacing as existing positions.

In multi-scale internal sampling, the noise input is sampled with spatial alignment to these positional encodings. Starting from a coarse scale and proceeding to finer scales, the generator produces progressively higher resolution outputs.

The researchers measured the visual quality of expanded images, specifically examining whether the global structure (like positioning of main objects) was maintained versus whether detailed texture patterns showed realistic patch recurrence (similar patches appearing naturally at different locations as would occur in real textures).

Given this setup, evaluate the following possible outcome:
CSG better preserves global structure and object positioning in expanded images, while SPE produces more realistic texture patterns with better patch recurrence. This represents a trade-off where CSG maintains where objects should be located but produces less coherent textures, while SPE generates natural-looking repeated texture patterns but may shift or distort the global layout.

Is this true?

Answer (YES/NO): YES